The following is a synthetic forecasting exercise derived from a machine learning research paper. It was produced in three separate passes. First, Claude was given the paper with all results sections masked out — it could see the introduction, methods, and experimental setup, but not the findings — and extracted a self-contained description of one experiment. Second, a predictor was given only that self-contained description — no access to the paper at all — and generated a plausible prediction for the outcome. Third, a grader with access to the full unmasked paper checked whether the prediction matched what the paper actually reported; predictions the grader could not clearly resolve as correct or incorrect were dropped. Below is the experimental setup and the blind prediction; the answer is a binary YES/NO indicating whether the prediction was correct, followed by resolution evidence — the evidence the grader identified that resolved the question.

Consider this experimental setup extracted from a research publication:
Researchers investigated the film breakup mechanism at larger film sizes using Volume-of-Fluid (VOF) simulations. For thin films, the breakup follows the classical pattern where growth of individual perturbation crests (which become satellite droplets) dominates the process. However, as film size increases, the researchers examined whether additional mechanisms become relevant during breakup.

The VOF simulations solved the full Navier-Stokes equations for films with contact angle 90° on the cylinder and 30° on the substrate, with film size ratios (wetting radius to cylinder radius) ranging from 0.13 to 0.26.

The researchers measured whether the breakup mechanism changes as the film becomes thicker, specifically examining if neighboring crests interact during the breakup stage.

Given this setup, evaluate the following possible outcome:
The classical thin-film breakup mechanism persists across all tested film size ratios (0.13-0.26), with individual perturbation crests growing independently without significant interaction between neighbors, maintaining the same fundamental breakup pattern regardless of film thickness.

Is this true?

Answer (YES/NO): NO